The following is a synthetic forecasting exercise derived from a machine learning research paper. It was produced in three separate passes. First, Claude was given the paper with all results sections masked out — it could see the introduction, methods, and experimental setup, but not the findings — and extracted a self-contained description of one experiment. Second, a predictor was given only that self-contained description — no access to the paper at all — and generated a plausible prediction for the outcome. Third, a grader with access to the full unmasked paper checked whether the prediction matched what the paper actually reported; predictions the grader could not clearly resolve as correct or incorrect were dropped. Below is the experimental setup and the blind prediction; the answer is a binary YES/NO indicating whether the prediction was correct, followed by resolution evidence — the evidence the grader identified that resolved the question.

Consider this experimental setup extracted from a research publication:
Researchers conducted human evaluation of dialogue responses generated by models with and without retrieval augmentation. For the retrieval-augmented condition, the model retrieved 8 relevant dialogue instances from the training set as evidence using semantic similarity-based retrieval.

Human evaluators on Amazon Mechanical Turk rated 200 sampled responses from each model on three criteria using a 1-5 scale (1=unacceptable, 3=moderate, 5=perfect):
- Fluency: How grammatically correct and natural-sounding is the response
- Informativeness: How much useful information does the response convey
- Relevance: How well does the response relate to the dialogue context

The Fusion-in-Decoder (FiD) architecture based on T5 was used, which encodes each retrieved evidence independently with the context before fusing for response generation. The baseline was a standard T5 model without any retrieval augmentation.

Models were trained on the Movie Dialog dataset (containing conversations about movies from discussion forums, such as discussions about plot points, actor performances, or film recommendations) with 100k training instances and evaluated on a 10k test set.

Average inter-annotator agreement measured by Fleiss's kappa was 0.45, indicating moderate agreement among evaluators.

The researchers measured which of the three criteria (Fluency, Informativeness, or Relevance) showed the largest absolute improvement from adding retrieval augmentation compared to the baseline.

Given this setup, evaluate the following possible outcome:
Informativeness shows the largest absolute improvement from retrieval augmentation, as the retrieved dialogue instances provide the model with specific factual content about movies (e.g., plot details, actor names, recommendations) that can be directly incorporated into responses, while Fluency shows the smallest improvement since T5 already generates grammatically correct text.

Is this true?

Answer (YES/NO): YES